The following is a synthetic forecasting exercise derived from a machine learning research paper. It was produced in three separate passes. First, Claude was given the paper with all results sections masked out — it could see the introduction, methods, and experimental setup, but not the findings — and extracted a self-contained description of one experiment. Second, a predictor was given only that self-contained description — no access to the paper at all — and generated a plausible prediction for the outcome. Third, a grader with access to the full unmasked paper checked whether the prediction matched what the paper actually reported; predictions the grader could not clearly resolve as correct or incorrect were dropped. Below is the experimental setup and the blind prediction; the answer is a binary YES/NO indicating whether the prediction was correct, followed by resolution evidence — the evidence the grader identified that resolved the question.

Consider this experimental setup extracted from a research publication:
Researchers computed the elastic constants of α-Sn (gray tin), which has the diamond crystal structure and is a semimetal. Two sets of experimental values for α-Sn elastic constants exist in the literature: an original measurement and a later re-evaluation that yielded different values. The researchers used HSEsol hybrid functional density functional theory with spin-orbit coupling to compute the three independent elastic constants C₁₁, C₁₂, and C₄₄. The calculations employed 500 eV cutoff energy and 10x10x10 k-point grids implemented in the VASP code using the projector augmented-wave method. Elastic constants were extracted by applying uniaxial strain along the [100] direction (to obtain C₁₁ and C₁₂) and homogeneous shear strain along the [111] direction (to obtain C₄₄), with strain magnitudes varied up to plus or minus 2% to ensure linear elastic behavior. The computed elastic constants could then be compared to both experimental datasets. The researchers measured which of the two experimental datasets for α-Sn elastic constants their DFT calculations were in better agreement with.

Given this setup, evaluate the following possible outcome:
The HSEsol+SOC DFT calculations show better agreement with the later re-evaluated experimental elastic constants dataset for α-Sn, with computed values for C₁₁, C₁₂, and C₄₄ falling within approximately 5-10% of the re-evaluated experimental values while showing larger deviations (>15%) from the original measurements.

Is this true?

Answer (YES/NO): NO